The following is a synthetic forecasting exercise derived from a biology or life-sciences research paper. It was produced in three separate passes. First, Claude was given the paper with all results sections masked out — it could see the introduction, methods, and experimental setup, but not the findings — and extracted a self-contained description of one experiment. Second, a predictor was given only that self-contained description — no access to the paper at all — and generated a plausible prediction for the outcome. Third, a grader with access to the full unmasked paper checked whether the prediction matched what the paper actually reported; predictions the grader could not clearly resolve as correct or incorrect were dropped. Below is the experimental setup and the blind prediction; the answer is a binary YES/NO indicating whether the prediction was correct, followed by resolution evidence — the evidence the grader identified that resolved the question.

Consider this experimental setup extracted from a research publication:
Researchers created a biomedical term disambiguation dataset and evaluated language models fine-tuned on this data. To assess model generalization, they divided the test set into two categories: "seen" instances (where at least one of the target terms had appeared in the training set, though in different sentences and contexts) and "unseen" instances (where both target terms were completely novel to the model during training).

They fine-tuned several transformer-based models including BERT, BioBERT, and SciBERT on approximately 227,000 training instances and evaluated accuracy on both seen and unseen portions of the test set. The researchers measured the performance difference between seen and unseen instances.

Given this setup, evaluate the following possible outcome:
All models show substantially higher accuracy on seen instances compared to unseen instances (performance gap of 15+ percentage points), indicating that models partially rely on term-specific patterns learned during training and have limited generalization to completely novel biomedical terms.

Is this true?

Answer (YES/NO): NO